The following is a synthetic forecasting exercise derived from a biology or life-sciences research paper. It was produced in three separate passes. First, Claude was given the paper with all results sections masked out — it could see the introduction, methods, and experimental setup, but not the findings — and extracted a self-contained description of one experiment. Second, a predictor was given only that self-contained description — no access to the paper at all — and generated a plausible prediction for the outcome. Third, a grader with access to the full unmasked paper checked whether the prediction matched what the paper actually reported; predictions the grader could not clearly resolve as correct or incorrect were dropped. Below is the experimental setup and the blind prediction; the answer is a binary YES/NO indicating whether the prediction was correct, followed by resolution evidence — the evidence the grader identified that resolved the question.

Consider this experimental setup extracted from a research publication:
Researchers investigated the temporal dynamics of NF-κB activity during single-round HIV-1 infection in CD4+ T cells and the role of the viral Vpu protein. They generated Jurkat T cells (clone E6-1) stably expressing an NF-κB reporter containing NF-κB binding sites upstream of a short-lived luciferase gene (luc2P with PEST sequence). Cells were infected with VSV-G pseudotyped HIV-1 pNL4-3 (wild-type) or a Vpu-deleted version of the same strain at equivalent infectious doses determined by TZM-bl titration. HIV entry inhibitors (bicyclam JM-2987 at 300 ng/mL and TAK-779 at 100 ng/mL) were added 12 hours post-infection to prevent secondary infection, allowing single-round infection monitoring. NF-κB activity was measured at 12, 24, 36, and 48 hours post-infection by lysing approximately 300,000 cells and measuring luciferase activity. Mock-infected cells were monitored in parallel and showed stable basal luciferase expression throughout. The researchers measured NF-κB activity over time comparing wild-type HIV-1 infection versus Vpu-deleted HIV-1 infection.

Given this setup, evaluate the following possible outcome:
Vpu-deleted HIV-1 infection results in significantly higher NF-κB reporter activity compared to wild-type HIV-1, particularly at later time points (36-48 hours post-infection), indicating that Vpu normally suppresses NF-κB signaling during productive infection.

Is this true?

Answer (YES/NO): YES